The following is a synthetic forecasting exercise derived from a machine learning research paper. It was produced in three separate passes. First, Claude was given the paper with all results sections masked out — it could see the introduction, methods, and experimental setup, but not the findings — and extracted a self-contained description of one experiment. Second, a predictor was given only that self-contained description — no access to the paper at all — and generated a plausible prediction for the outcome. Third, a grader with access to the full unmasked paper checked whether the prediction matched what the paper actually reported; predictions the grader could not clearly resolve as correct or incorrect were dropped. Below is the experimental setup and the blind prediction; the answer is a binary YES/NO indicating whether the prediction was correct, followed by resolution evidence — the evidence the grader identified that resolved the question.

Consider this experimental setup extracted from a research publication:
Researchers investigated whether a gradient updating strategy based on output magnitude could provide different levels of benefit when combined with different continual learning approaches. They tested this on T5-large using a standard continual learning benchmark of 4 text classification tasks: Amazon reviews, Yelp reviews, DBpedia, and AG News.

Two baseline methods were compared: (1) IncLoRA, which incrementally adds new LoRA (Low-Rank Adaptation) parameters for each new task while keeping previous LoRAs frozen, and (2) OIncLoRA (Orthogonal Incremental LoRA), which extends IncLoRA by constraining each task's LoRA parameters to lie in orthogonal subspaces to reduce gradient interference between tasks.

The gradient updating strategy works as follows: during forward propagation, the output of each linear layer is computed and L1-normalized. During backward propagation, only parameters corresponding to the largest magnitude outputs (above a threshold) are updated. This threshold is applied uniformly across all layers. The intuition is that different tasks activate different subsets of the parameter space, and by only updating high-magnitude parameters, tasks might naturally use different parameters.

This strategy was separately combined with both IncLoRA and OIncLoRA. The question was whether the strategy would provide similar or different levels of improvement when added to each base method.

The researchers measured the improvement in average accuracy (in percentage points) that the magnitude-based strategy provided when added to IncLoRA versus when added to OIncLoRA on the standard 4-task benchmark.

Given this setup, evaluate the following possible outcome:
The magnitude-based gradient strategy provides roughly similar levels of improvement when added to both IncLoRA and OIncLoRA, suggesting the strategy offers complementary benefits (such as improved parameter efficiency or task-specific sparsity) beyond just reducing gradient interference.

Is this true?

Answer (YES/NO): NO